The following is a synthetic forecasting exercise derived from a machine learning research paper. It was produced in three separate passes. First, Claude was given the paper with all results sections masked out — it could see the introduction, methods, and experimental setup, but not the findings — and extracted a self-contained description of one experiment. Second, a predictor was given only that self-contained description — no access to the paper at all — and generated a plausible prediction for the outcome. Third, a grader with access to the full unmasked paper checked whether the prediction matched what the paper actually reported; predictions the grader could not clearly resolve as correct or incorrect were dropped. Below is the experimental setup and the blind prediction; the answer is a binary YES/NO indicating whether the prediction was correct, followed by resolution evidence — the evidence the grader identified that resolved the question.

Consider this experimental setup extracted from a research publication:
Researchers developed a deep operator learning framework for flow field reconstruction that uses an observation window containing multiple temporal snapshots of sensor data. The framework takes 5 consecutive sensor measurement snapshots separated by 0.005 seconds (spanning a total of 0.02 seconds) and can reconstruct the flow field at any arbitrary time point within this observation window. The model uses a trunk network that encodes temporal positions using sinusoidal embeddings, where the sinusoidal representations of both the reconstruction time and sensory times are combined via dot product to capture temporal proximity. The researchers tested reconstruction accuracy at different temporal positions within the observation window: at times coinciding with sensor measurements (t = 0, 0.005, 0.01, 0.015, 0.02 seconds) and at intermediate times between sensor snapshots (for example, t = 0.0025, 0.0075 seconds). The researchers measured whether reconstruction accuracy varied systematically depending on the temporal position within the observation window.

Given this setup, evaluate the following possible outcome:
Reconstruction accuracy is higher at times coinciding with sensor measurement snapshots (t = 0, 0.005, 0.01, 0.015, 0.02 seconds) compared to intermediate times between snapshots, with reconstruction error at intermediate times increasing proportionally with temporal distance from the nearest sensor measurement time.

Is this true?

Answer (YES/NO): NO